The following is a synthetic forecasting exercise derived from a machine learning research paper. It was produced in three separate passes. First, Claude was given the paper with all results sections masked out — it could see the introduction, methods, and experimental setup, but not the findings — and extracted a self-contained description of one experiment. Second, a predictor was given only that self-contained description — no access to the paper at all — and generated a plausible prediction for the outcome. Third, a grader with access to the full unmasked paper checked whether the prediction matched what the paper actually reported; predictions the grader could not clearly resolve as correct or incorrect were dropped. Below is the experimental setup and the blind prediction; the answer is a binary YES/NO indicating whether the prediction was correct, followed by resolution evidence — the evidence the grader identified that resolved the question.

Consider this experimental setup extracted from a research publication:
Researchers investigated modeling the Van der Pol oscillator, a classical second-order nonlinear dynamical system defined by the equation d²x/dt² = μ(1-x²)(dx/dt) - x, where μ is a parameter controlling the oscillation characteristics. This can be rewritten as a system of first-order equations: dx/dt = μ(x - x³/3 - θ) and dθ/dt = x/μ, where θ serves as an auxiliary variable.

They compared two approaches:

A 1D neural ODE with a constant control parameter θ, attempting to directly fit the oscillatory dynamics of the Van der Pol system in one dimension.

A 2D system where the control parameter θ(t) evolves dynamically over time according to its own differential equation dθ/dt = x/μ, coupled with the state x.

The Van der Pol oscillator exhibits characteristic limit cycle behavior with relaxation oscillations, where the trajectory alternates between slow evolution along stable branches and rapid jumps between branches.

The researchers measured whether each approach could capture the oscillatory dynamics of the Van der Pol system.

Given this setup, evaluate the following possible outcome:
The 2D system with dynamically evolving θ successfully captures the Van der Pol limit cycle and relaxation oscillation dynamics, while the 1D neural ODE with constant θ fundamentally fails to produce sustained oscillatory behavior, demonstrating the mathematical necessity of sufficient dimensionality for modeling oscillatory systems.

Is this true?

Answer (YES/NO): YES